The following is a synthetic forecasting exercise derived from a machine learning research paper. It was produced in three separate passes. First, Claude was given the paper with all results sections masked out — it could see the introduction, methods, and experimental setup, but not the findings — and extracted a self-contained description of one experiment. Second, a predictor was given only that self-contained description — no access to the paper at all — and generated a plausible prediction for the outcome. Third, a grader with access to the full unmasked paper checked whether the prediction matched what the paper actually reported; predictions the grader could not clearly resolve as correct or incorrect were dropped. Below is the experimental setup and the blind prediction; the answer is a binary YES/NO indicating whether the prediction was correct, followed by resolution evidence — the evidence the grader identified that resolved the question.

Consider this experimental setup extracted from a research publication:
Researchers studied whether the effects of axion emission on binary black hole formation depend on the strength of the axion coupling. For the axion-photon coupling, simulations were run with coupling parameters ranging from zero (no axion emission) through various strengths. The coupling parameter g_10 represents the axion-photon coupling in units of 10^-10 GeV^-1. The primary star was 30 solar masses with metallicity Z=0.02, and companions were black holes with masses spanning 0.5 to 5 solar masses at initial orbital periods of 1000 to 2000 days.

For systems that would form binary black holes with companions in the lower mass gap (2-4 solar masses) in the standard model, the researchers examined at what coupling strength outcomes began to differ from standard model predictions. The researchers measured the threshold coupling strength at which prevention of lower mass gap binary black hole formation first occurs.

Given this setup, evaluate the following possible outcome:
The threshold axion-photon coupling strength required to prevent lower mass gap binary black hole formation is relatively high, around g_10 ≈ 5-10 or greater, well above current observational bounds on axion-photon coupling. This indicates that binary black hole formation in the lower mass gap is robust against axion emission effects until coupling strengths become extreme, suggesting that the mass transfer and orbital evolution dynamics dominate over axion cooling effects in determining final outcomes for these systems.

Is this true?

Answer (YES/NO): NO